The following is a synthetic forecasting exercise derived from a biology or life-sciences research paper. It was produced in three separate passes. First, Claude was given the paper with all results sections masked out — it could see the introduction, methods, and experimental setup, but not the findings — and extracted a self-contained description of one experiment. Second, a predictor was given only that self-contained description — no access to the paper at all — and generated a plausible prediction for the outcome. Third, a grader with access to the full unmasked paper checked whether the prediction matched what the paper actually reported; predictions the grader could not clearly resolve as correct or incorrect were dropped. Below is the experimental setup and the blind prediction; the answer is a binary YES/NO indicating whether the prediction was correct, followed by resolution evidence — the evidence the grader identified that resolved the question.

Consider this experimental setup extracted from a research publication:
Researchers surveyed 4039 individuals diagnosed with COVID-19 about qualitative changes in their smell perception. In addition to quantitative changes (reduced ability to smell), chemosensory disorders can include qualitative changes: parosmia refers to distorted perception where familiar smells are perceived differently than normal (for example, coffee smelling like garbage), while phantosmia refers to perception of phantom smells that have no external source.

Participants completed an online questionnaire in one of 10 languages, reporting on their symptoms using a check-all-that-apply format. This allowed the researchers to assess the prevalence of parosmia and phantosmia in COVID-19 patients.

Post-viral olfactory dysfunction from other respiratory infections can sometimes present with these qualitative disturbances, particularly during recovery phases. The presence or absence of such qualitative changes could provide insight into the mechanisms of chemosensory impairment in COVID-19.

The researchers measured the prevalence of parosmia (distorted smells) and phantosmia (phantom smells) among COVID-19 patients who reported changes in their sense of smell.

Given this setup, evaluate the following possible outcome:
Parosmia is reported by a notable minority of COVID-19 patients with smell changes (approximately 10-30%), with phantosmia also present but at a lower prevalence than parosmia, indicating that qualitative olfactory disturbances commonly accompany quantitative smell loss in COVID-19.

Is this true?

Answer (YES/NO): NO